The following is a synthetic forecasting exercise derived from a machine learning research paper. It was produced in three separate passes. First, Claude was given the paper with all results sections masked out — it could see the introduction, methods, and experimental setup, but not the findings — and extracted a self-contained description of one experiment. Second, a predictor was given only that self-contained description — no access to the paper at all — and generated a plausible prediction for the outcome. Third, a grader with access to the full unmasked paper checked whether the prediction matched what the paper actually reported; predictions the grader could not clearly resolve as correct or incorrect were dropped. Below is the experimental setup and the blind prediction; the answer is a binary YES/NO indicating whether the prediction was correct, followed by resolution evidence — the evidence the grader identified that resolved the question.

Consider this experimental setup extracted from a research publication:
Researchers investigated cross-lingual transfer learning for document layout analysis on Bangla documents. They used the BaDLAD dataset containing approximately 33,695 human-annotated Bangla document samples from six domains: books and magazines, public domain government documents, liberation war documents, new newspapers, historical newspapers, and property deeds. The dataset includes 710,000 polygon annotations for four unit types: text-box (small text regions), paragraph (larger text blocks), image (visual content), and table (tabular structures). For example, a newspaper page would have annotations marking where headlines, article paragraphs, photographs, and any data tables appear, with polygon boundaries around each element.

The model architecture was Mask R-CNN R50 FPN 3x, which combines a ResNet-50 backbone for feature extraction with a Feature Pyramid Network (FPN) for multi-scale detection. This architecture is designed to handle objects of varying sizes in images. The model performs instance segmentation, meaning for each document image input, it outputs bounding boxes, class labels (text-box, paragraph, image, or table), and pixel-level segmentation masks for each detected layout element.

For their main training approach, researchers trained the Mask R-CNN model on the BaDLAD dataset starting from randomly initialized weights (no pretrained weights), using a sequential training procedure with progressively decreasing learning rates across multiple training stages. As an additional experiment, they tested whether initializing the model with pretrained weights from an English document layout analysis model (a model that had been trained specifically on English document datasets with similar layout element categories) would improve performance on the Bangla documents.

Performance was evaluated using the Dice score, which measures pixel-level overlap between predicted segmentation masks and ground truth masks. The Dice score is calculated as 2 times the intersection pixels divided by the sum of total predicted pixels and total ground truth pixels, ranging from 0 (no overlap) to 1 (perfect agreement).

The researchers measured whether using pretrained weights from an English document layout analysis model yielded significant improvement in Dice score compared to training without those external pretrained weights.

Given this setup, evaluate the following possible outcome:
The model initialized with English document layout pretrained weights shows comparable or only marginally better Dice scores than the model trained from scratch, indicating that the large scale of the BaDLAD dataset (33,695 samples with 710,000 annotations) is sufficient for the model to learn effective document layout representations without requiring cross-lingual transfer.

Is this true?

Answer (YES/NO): NO